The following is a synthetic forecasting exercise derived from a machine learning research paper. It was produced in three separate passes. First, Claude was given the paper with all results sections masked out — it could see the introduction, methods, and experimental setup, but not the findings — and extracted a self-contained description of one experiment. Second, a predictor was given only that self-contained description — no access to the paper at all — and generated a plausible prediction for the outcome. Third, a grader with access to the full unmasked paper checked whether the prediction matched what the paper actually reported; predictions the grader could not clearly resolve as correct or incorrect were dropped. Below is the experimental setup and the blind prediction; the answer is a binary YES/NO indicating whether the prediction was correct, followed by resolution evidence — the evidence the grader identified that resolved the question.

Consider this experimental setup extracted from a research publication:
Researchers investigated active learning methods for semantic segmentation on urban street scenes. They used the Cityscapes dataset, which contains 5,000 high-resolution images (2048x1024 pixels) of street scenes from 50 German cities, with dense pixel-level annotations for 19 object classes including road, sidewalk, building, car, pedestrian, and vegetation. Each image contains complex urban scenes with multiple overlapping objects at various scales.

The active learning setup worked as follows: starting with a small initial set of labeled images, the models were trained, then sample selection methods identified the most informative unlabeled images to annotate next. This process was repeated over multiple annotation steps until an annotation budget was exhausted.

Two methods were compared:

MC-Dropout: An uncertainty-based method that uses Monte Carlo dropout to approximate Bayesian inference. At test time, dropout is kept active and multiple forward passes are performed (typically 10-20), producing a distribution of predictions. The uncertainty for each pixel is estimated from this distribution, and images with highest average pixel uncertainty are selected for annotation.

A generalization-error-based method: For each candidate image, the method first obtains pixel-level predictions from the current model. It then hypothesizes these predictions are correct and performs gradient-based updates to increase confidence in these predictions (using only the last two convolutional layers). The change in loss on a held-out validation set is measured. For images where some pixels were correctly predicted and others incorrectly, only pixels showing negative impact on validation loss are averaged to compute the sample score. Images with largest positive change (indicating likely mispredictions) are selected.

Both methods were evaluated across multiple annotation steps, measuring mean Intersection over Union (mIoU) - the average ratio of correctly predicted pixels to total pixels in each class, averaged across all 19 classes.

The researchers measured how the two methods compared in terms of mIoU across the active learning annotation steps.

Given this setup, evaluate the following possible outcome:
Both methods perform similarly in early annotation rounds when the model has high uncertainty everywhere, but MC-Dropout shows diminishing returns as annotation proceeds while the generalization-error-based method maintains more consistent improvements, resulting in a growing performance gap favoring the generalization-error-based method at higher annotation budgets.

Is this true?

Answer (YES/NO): NO